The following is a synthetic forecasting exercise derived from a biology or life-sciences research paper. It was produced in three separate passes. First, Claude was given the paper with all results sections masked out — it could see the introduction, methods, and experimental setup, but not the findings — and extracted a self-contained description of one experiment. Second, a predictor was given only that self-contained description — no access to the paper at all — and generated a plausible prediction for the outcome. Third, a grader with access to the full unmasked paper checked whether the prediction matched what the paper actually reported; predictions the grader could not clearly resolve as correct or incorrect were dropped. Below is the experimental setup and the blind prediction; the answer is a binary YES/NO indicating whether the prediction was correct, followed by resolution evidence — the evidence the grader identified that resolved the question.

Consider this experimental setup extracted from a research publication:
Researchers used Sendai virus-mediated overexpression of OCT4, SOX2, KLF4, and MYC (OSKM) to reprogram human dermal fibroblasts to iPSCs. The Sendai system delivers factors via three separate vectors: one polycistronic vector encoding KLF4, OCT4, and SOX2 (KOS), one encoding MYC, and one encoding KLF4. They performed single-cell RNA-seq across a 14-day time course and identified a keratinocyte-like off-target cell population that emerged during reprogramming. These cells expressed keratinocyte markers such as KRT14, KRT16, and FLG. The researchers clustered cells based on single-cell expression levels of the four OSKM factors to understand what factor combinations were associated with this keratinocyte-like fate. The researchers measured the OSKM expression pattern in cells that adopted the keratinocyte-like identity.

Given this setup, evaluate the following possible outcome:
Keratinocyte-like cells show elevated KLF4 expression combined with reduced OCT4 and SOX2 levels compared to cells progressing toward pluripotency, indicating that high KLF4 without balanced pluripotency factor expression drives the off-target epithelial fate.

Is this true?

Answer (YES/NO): YES